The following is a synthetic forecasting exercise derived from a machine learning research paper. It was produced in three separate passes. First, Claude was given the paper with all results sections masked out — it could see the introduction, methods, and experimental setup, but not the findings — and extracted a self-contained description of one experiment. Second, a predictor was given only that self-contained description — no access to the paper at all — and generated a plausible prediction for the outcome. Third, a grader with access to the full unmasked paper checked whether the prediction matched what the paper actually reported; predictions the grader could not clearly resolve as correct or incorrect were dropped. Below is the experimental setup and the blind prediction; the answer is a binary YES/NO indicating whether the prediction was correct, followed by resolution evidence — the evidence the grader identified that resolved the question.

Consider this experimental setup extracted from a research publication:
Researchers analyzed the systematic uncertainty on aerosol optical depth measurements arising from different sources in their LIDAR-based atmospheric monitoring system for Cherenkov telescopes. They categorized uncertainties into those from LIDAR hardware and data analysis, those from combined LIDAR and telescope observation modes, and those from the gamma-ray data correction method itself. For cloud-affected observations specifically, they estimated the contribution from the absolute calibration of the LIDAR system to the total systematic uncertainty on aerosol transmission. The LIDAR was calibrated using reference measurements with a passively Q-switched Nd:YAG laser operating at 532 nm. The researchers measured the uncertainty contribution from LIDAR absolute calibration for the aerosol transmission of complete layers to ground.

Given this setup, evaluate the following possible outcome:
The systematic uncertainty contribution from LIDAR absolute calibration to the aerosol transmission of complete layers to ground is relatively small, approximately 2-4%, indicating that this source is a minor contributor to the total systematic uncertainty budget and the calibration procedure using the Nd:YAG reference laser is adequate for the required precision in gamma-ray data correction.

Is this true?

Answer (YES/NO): NO